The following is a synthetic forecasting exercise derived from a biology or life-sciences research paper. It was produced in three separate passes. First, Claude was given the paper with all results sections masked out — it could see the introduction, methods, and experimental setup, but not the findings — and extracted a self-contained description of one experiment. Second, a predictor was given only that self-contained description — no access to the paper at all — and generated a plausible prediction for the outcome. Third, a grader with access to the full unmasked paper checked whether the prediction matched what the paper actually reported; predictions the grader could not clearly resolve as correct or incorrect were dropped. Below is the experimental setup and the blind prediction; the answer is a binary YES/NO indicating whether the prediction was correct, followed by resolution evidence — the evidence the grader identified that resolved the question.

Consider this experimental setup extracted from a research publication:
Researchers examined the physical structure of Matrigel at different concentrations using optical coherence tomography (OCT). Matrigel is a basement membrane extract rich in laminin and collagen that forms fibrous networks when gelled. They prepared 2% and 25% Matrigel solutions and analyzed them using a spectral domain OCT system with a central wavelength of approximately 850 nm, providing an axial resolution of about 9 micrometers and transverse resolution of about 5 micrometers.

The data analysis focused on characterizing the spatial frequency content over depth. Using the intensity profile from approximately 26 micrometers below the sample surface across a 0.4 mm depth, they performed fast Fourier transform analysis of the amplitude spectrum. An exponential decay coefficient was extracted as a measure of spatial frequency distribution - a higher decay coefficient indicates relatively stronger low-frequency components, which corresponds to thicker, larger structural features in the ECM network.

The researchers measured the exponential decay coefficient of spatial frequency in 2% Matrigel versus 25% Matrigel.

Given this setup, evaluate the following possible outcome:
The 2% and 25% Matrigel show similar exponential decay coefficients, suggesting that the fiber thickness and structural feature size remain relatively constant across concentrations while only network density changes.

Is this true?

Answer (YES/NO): NO